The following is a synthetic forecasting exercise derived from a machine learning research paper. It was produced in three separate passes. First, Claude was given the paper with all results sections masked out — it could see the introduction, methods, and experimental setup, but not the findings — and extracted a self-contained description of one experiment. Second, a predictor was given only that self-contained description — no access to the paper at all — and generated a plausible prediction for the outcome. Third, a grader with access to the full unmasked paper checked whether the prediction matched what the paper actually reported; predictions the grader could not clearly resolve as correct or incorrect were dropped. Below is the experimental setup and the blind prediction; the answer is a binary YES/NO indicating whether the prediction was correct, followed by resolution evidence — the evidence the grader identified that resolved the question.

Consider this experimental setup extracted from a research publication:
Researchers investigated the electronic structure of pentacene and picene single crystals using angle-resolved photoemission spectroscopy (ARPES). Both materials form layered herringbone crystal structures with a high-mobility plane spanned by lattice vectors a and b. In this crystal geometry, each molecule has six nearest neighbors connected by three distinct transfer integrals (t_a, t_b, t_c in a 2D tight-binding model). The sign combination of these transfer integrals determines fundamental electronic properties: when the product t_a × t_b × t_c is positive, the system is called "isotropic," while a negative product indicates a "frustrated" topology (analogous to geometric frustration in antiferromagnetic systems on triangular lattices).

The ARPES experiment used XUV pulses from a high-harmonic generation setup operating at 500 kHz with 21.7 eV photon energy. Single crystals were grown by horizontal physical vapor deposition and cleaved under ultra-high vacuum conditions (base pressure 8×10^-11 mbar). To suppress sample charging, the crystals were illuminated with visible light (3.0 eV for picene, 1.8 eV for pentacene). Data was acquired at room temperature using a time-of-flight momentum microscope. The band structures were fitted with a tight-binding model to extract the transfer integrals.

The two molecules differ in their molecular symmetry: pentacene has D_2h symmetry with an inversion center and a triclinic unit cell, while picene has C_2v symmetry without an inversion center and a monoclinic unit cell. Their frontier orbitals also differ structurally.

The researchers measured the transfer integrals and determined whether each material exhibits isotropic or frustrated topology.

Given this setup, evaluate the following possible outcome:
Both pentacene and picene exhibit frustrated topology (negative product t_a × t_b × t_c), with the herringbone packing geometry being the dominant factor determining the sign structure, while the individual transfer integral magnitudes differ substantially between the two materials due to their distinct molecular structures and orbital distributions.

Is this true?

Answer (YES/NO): NO